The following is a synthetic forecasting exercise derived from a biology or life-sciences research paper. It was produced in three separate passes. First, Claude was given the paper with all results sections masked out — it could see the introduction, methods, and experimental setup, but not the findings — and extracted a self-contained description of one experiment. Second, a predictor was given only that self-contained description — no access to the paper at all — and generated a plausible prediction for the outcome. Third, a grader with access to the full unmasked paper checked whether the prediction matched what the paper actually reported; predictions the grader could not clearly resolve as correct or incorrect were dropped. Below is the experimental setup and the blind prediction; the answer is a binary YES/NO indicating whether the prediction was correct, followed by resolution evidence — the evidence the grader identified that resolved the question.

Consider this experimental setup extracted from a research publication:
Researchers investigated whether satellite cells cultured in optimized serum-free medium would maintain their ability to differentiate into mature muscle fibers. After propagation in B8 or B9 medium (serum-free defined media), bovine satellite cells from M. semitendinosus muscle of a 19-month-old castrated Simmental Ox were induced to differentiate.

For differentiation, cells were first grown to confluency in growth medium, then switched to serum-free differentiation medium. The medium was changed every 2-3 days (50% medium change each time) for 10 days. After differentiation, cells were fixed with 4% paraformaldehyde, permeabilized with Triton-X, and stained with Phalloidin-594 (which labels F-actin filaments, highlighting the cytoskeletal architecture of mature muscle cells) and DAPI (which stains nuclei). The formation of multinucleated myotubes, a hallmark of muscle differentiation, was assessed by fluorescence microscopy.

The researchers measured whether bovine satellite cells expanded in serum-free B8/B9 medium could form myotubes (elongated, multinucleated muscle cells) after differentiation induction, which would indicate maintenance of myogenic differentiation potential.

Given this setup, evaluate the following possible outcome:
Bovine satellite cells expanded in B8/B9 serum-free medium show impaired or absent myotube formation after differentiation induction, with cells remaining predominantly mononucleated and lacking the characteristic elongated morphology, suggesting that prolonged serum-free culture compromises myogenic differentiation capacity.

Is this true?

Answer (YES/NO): NO